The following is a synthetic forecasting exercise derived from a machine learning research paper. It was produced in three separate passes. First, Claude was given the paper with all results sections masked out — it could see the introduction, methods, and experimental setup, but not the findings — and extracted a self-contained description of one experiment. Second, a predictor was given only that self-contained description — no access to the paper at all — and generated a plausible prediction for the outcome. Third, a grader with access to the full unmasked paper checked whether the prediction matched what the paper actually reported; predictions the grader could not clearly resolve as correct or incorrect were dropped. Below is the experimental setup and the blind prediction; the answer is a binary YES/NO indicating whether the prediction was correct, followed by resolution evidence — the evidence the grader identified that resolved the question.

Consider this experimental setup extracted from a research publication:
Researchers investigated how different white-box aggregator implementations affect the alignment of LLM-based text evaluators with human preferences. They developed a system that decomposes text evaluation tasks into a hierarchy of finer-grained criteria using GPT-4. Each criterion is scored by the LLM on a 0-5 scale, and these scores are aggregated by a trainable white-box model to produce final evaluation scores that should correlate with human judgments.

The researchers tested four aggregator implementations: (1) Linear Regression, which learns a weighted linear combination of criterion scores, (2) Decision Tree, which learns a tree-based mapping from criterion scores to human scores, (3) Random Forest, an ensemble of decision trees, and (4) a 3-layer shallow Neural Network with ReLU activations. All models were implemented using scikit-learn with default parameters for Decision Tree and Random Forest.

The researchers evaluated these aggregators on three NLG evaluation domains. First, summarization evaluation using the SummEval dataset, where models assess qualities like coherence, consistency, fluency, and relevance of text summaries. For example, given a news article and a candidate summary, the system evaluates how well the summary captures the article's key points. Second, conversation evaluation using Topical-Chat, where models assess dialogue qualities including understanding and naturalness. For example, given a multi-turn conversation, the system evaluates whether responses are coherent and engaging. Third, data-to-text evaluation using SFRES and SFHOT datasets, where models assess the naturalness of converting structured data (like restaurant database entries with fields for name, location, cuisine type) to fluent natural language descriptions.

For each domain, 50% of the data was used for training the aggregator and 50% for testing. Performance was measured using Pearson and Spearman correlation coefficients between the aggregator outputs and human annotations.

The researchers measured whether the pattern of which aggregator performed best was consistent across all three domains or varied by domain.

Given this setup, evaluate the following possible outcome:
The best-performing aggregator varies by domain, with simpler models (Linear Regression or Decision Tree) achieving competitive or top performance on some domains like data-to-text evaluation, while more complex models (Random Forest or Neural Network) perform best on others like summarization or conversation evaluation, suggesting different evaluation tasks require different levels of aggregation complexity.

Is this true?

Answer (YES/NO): YES